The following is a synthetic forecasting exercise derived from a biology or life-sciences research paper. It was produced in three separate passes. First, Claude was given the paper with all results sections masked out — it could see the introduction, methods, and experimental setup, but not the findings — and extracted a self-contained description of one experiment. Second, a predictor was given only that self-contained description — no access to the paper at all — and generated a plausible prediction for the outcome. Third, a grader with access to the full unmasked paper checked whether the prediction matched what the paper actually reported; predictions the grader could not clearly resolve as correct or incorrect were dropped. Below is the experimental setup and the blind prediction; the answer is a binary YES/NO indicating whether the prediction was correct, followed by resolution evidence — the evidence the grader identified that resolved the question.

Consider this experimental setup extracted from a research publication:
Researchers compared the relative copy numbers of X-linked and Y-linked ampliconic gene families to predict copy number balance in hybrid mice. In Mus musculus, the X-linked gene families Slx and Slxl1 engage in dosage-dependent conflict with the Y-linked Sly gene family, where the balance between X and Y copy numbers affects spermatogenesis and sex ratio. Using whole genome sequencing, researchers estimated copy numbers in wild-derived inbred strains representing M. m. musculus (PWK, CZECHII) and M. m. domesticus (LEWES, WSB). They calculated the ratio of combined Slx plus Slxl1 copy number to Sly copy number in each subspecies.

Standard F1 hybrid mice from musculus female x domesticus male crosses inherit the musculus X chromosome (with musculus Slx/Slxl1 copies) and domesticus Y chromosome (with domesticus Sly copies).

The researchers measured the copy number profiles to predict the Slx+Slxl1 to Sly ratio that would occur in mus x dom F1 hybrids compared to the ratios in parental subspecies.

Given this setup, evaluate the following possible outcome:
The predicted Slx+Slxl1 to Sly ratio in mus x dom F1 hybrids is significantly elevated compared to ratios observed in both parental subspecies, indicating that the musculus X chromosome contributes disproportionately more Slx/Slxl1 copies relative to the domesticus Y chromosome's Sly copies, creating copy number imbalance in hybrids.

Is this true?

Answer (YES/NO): YES